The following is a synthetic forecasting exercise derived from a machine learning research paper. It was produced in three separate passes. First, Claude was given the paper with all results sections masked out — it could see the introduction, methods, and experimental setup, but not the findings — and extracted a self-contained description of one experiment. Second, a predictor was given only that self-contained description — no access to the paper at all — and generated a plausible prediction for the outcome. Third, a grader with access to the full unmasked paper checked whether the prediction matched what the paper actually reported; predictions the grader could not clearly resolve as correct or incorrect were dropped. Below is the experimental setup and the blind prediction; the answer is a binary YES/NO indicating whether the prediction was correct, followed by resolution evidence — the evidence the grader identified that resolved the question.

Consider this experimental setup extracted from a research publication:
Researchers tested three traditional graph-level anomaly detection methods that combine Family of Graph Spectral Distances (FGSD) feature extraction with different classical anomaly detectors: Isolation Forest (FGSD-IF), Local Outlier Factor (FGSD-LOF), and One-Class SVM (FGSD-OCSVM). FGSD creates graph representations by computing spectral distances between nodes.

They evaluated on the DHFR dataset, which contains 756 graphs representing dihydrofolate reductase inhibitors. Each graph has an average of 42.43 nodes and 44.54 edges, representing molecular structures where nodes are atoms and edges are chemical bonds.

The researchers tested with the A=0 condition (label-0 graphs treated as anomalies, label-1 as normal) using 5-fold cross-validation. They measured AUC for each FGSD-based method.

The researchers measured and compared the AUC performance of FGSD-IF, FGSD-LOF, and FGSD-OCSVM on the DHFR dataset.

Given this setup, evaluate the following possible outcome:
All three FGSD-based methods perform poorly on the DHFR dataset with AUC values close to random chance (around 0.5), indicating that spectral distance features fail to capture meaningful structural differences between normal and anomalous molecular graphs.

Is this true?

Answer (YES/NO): YES